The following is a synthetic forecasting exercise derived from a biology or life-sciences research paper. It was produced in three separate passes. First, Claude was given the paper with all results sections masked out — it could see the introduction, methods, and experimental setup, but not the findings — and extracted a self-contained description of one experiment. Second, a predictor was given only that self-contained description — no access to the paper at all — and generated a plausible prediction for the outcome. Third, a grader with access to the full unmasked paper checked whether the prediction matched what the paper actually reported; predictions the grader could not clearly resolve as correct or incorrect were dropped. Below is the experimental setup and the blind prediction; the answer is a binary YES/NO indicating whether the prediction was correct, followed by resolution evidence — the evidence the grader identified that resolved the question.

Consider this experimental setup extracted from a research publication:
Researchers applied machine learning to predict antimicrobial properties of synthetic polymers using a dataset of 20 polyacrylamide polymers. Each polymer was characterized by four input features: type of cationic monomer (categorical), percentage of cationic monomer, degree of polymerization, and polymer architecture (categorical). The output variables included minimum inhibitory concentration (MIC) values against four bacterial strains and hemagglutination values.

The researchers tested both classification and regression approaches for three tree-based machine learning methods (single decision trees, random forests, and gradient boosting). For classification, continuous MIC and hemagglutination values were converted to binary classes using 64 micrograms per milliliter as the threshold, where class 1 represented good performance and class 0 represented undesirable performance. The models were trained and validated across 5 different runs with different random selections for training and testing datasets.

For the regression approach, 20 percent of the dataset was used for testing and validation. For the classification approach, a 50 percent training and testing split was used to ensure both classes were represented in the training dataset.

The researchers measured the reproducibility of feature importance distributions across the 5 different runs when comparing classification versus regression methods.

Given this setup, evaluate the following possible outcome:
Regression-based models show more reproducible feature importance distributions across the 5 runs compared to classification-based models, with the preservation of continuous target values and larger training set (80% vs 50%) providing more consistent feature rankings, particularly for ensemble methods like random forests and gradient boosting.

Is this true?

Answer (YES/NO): YES